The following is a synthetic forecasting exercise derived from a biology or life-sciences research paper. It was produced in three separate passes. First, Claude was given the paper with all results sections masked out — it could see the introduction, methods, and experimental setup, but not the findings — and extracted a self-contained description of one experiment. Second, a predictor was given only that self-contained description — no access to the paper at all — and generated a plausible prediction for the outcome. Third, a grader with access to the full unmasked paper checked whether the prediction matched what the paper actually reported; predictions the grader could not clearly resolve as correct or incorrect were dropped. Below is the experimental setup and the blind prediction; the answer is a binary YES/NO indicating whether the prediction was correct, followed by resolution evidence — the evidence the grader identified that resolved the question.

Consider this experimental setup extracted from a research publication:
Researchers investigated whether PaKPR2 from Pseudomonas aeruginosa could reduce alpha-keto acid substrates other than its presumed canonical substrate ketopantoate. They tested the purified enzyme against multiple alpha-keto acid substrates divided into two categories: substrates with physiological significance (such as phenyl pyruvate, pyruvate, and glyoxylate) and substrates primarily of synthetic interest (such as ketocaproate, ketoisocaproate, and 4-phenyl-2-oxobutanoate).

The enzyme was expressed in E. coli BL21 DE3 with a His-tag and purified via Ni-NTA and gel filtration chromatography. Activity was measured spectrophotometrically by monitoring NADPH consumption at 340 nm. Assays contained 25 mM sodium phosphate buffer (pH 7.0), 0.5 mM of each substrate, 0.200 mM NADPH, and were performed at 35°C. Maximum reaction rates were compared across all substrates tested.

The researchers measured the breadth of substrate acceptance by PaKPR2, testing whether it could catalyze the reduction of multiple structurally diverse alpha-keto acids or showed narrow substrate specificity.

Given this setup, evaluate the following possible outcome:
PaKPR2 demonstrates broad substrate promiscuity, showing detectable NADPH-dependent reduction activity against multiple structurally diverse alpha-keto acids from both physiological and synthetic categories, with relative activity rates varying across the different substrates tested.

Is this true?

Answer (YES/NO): YES